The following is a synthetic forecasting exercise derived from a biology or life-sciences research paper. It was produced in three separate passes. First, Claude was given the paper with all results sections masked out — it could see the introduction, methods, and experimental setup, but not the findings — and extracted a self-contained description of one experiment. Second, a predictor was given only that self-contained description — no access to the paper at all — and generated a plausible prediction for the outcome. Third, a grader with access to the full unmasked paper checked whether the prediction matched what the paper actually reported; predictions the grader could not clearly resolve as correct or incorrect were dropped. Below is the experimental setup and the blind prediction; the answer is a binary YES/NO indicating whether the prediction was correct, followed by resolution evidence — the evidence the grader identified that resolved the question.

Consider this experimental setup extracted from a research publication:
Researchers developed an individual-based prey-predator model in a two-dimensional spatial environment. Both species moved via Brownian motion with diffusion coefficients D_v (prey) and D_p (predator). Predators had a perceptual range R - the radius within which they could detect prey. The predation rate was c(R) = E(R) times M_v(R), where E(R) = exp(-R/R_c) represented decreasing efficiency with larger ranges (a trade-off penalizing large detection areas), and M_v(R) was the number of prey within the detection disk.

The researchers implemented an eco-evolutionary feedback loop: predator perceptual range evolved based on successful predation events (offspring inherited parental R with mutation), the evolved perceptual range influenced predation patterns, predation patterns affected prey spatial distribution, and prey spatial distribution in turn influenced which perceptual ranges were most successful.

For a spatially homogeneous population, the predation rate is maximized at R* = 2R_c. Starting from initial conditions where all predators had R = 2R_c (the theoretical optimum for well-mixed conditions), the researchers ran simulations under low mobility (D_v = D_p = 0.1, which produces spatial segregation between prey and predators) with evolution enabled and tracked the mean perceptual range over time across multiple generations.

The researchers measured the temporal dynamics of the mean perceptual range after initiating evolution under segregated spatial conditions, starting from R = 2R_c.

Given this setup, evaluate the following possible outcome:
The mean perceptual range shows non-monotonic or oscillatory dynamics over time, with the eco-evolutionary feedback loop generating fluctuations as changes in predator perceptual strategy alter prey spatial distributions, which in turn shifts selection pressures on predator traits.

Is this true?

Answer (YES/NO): NO